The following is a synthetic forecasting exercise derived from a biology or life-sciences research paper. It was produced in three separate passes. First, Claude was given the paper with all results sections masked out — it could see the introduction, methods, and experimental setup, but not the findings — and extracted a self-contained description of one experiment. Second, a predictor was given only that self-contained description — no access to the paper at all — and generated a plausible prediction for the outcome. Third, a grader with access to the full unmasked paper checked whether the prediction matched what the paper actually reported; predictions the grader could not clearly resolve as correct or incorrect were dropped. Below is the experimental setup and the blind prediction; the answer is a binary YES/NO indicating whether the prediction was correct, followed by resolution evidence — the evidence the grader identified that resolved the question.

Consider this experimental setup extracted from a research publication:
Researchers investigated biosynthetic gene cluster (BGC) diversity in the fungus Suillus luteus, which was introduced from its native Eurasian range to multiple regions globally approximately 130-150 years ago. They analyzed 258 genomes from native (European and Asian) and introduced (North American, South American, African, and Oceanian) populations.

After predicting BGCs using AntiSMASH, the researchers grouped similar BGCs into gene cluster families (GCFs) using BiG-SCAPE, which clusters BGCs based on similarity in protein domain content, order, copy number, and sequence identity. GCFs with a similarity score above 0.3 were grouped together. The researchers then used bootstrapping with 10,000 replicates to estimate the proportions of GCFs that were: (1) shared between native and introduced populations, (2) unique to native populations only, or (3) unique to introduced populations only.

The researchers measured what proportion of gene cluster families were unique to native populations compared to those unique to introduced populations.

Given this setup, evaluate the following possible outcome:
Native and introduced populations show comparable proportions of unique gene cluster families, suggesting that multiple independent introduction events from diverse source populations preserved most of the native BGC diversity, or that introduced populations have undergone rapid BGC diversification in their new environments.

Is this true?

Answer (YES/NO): YES